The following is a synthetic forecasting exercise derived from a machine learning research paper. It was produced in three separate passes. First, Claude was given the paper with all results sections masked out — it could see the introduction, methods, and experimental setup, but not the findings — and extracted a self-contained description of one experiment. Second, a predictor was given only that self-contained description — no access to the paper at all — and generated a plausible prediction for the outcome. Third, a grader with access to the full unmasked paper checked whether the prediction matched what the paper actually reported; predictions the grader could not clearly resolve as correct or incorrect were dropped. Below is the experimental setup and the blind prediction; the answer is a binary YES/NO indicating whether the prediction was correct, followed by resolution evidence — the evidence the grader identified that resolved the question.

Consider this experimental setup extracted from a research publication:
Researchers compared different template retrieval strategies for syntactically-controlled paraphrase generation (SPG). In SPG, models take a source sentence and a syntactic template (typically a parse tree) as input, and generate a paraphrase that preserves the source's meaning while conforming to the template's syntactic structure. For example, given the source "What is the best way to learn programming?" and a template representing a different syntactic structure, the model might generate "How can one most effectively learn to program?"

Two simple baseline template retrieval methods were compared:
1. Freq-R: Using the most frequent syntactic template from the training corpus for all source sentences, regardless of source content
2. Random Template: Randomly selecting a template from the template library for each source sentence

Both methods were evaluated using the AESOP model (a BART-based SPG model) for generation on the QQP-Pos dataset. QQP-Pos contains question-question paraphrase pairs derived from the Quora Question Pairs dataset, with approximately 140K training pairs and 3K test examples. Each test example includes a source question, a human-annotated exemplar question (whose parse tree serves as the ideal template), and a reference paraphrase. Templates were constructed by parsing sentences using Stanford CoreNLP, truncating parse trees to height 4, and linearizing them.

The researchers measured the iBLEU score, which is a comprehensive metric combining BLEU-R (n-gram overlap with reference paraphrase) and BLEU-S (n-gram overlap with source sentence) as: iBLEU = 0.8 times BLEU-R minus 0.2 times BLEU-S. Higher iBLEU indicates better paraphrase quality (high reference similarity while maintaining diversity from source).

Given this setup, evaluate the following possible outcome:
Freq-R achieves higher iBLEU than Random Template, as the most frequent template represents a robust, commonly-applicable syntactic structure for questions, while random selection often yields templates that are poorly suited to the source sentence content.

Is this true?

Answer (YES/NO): YES